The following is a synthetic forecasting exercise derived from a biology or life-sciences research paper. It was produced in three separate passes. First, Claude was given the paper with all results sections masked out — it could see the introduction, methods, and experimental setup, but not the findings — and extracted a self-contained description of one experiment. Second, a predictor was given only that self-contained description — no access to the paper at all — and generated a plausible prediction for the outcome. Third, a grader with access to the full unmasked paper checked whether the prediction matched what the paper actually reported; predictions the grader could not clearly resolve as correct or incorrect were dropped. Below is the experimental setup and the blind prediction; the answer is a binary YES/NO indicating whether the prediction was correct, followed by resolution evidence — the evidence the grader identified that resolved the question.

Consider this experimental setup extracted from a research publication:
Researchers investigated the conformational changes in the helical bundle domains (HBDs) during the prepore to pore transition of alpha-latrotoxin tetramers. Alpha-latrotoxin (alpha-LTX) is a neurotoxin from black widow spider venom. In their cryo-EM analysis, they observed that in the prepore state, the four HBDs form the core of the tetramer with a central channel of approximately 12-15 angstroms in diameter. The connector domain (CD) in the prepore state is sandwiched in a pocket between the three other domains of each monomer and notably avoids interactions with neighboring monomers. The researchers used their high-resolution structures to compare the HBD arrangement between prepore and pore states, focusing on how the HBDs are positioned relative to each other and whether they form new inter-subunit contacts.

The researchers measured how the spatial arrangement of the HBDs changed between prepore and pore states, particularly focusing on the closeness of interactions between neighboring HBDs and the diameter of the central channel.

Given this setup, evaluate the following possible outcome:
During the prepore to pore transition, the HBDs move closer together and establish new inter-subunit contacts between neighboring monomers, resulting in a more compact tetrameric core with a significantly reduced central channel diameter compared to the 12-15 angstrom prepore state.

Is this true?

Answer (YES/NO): YES